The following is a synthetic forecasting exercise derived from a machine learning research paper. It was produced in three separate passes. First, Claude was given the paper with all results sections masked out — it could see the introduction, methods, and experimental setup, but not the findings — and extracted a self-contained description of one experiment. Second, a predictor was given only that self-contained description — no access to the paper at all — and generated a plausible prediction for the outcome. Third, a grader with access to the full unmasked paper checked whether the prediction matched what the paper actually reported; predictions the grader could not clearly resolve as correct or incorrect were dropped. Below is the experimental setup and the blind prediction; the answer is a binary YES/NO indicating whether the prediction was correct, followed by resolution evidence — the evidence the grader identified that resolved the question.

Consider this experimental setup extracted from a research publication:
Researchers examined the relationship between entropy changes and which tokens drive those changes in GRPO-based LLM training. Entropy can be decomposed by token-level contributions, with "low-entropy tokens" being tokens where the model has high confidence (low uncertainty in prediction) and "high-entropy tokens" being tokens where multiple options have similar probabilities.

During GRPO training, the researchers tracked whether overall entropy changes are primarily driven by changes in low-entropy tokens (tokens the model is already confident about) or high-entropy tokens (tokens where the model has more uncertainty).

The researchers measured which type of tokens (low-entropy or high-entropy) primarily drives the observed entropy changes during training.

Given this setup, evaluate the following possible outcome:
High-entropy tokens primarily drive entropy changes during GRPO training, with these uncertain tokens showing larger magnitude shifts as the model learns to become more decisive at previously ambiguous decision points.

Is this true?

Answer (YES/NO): NO